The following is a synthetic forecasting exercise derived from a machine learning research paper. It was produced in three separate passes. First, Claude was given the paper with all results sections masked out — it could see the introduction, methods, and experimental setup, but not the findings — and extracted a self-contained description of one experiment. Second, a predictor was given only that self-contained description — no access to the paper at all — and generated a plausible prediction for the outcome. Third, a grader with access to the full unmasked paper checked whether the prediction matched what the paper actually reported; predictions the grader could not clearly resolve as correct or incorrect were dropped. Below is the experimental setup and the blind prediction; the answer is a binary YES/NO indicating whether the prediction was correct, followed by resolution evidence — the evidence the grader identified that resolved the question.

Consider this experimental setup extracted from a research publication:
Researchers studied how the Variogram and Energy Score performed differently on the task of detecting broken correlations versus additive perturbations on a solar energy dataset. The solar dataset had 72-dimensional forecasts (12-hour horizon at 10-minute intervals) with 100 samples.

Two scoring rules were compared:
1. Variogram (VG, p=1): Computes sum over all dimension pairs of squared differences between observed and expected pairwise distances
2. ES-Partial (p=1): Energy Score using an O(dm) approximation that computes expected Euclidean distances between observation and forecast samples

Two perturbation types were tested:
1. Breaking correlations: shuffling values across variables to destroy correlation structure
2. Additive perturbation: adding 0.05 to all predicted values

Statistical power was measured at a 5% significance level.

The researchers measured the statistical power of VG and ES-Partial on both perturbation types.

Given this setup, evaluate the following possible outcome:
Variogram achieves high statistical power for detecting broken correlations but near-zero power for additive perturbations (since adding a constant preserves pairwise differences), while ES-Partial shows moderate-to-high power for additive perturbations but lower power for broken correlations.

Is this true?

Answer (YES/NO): NO